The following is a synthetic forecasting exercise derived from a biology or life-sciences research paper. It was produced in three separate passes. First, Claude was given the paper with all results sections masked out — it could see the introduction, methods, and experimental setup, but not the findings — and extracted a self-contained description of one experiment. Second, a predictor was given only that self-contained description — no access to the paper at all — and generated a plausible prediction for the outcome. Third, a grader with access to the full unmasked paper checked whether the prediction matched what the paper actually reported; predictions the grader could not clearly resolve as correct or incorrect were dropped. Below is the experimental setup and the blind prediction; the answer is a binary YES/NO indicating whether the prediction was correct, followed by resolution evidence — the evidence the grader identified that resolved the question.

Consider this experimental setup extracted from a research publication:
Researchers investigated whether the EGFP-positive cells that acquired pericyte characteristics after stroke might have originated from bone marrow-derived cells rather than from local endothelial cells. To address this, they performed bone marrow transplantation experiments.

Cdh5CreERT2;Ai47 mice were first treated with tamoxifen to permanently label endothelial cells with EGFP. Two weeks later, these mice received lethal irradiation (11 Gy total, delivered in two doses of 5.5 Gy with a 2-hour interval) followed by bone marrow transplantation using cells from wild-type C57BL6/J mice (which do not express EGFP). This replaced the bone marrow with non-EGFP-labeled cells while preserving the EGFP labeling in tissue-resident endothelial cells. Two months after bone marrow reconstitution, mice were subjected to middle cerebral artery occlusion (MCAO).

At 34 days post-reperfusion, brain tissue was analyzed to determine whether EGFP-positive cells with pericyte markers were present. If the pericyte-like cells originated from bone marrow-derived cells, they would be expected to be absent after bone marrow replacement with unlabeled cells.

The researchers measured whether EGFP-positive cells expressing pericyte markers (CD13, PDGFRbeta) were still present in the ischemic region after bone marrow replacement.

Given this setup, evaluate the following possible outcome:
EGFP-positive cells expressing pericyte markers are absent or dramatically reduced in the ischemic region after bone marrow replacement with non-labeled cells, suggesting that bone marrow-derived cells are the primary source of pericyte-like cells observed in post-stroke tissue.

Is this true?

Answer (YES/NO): NO